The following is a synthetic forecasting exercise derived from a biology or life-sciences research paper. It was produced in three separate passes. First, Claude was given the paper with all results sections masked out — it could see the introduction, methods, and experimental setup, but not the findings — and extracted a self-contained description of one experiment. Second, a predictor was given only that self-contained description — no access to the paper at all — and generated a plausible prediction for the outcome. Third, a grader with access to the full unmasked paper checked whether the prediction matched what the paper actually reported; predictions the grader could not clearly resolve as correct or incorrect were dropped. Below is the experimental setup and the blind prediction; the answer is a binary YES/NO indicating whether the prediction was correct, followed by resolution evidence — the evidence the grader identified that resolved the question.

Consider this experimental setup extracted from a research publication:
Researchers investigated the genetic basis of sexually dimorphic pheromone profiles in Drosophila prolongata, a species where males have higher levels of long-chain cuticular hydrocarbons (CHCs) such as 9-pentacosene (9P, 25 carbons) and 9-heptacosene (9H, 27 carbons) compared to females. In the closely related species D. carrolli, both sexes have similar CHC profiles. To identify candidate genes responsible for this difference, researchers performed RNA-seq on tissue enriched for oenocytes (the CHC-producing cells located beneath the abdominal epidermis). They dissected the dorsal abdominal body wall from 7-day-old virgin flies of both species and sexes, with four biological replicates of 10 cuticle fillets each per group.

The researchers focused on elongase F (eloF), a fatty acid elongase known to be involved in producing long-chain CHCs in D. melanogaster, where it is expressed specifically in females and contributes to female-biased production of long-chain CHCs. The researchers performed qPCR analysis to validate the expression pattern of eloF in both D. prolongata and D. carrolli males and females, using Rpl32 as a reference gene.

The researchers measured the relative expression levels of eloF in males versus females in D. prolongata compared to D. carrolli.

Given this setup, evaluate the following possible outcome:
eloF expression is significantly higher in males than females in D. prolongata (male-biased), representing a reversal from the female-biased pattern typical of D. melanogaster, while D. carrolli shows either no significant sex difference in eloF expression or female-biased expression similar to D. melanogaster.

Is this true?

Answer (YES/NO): NO